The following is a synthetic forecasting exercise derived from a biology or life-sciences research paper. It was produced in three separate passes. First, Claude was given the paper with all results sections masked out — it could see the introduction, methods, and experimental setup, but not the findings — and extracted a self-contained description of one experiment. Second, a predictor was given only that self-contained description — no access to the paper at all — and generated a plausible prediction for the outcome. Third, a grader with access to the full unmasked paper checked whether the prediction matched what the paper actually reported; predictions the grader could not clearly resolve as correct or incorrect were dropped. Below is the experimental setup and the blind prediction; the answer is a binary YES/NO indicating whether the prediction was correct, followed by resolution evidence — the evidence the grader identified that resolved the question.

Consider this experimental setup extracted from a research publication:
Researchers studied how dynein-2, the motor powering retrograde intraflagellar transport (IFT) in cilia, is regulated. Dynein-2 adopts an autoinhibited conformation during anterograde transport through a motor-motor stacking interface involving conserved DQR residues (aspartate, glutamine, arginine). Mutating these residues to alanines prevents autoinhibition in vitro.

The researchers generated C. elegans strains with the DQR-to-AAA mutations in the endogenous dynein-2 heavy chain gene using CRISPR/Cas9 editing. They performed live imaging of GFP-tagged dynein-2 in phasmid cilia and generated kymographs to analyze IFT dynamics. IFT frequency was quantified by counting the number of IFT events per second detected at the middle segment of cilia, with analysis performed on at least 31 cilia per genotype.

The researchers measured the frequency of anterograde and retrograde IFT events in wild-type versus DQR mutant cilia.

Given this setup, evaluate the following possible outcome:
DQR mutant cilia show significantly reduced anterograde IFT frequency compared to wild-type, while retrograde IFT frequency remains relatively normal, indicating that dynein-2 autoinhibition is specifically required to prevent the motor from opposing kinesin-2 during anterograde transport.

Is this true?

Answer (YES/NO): NO